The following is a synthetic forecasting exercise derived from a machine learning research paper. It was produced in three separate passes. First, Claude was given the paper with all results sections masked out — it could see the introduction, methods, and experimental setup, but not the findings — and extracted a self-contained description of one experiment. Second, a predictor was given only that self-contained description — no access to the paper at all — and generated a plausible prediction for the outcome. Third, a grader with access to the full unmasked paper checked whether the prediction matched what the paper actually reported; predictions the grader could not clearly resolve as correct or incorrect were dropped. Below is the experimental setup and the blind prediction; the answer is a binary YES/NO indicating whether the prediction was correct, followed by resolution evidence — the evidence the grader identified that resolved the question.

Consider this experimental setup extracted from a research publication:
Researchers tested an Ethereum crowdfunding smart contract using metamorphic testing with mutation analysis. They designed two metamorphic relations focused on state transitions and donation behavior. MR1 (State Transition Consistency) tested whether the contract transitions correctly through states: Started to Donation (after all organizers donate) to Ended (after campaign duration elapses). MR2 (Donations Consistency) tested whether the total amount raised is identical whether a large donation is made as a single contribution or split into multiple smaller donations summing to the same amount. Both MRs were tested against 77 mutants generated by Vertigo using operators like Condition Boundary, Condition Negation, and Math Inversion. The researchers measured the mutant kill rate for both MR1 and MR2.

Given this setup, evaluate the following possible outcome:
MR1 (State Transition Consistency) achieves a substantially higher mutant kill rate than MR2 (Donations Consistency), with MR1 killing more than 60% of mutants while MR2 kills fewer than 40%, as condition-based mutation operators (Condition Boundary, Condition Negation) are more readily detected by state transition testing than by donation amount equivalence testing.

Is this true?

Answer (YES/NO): NO